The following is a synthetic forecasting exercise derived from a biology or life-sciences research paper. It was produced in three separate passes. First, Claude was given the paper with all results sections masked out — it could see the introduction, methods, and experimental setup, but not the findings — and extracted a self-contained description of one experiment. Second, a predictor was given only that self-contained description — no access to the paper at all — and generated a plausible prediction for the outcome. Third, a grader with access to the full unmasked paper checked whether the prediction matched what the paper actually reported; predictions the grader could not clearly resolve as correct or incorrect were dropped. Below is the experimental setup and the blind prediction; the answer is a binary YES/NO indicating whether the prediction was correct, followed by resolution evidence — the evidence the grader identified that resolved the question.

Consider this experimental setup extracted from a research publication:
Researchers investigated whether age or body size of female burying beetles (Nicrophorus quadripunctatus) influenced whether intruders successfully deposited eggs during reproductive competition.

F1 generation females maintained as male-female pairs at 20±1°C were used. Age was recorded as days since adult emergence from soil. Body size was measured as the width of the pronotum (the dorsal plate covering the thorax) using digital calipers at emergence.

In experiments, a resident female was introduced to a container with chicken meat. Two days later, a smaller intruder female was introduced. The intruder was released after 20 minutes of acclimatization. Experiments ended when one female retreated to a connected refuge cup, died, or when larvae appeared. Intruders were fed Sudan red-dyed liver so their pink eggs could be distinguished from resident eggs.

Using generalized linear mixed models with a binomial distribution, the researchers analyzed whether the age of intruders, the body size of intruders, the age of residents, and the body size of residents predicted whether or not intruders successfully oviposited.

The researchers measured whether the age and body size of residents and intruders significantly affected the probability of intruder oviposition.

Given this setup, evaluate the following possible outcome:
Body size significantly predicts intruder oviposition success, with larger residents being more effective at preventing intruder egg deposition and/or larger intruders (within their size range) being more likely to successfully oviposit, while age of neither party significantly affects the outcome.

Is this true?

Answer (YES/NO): NO